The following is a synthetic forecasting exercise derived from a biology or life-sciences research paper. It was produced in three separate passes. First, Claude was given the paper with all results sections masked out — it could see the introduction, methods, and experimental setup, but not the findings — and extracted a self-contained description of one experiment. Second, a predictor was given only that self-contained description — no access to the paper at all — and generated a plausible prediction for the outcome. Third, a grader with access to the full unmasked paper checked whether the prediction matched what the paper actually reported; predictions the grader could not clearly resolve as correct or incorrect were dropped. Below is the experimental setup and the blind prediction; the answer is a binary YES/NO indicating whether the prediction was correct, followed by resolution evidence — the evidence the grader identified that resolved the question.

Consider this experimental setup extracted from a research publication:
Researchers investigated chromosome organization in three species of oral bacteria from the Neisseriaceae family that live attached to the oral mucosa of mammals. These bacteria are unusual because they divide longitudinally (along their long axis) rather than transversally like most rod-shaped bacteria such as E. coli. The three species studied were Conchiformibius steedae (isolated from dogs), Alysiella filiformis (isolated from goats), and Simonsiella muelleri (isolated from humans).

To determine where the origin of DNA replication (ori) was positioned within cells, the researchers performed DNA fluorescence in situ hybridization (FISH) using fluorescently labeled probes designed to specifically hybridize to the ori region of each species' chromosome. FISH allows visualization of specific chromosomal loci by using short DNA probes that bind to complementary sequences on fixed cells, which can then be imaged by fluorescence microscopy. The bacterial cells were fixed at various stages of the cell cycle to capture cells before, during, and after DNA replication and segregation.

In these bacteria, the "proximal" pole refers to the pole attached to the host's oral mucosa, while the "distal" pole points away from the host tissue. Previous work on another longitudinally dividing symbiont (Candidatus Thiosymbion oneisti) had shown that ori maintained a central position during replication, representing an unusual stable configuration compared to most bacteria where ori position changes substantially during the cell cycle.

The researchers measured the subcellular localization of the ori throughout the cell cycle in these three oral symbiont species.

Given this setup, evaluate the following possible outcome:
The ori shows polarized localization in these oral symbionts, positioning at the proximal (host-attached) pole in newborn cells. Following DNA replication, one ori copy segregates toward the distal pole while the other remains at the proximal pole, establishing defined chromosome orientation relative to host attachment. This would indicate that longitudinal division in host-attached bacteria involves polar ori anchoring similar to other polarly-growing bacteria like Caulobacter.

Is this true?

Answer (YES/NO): NO